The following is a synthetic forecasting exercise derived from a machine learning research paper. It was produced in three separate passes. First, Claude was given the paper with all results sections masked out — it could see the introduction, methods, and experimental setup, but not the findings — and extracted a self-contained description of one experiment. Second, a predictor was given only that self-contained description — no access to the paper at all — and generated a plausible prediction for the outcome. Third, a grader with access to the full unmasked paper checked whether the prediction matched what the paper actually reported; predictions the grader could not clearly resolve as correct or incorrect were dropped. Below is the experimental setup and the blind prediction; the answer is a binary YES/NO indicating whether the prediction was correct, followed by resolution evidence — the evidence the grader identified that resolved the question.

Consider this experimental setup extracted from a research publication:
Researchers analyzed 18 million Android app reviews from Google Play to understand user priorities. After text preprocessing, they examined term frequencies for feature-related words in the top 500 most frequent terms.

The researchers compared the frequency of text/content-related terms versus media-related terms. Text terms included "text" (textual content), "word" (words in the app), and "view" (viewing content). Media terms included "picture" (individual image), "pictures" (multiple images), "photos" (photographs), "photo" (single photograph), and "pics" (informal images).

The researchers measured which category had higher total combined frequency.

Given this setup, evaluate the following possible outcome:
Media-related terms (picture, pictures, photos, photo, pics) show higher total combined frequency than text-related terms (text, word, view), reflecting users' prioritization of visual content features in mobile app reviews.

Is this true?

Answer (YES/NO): YES